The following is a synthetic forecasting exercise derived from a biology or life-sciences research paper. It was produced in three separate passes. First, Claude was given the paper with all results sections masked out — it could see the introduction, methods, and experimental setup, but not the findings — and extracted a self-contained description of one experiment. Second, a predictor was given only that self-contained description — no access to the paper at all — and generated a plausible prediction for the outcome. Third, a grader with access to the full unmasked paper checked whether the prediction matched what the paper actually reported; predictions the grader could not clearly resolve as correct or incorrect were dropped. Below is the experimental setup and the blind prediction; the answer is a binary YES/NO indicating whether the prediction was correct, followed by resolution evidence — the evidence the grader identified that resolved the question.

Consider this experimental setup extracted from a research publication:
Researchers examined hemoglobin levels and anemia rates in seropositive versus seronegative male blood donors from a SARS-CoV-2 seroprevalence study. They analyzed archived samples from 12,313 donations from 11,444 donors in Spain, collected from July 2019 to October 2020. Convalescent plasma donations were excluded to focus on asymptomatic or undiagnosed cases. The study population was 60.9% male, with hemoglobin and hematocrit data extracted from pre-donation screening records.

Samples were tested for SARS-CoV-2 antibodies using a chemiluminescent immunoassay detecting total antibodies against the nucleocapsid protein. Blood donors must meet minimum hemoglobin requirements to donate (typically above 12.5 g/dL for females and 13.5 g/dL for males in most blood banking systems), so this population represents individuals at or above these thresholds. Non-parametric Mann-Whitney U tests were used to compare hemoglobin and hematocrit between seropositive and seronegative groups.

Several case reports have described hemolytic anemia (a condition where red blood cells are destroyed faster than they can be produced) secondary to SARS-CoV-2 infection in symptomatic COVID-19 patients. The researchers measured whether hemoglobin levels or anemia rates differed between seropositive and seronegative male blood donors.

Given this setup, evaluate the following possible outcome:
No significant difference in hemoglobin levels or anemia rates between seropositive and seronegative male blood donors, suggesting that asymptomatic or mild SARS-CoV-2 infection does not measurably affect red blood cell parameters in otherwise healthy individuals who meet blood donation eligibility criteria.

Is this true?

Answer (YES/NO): NO